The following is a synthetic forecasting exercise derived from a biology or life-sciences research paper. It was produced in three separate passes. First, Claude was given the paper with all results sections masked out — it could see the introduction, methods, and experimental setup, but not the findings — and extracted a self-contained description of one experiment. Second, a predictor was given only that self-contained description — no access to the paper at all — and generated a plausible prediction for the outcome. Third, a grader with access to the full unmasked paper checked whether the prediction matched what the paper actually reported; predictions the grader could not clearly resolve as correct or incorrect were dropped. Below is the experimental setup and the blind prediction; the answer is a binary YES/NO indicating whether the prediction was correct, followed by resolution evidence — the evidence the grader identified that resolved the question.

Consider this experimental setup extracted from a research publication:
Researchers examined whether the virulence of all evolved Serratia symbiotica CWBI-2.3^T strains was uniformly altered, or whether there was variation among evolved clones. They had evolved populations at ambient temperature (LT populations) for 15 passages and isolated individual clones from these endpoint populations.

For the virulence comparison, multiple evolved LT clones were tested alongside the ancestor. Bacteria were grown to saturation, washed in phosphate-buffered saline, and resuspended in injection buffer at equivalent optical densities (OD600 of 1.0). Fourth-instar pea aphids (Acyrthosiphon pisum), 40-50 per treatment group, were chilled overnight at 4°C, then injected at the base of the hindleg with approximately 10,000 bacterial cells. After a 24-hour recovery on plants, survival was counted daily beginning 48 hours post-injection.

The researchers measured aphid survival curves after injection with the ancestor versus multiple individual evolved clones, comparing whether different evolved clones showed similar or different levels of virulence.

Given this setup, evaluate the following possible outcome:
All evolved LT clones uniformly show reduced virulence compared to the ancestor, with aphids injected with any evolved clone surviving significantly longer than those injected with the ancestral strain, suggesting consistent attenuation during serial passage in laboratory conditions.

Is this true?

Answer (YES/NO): NO